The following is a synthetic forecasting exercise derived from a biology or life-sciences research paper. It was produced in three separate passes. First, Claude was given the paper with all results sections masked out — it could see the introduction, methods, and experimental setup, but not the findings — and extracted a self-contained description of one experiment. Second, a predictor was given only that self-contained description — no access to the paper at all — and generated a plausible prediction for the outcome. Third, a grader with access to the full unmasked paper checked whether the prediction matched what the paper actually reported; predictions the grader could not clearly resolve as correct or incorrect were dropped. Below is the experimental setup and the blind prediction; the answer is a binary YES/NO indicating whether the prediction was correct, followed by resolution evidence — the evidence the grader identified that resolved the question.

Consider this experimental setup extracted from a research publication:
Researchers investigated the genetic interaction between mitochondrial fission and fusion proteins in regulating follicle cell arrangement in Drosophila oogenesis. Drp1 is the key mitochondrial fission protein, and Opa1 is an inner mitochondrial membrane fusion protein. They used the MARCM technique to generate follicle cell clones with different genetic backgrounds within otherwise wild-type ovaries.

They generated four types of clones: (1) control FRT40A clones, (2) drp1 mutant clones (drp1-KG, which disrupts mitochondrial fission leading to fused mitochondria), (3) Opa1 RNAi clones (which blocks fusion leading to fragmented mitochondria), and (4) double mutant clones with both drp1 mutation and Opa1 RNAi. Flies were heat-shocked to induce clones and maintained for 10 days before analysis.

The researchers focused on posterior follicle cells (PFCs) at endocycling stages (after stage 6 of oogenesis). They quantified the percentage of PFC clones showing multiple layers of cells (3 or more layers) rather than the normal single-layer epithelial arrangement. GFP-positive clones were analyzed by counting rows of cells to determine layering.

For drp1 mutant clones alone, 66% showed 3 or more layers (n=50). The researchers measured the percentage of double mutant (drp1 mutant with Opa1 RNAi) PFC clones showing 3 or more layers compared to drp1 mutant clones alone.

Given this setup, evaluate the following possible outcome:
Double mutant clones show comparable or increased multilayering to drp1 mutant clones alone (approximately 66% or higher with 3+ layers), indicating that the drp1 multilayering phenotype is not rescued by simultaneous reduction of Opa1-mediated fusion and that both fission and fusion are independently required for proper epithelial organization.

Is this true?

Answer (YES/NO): NO